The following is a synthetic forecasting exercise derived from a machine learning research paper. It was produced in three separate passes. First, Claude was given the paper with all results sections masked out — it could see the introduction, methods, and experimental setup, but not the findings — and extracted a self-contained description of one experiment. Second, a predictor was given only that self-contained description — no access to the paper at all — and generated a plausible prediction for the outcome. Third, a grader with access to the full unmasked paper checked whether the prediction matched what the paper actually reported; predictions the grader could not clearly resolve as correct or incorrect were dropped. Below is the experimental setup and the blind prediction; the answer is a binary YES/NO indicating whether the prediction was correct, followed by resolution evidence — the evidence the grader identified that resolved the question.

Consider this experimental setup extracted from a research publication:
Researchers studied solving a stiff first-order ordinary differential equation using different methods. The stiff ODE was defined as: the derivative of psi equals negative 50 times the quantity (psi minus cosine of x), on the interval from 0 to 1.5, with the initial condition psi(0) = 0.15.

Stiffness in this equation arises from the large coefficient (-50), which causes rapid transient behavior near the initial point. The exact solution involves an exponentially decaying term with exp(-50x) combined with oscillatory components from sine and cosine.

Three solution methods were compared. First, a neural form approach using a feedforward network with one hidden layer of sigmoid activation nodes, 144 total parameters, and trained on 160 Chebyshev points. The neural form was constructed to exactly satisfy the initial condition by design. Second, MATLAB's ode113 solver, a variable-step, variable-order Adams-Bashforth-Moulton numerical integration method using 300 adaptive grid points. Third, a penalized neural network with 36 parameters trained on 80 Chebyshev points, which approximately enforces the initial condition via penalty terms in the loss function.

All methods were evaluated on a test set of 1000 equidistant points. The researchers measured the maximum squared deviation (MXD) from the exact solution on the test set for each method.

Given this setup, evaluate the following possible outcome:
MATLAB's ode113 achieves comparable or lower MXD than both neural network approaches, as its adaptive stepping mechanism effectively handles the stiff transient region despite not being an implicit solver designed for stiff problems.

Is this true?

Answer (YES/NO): YES